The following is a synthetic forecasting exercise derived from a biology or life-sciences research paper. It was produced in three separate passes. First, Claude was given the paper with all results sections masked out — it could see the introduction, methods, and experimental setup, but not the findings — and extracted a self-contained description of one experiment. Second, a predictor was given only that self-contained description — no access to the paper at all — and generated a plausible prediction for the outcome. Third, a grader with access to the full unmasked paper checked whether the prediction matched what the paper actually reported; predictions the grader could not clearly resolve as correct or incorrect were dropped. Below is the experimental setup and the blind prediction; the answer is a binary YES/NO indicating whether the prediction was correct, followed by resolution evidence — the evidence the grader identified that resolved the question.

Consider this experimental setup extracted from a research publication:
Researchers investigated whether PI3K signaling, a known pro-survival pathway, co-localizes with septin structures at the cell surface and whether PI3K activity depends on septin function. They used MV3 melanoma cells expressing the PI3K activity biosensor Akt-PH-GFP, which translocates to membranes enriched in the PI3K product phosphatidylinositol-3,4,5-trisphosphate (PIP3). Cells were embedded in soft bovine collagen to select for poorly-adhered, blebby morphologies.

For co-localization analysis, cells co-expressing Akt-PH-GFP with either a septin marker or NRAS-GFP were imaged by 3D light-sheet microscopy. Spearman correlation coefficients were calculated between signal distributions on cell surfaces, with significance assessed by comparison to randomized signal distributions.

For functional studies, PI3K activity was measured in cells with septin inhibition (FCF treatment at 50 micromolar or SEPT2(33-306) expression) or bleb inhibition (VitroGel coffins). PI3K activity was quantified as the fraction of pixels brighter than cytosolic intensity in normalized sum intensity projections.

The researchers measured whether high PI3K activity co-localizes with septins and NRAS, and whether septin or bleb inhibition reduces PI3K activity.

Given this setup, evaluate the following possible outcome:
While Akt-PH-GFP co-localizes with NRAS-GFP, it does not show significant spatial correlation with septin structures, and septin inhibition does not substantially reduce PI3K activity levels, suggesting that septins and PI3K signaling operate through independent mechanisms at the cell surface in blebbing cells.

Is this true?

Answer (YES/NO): NO